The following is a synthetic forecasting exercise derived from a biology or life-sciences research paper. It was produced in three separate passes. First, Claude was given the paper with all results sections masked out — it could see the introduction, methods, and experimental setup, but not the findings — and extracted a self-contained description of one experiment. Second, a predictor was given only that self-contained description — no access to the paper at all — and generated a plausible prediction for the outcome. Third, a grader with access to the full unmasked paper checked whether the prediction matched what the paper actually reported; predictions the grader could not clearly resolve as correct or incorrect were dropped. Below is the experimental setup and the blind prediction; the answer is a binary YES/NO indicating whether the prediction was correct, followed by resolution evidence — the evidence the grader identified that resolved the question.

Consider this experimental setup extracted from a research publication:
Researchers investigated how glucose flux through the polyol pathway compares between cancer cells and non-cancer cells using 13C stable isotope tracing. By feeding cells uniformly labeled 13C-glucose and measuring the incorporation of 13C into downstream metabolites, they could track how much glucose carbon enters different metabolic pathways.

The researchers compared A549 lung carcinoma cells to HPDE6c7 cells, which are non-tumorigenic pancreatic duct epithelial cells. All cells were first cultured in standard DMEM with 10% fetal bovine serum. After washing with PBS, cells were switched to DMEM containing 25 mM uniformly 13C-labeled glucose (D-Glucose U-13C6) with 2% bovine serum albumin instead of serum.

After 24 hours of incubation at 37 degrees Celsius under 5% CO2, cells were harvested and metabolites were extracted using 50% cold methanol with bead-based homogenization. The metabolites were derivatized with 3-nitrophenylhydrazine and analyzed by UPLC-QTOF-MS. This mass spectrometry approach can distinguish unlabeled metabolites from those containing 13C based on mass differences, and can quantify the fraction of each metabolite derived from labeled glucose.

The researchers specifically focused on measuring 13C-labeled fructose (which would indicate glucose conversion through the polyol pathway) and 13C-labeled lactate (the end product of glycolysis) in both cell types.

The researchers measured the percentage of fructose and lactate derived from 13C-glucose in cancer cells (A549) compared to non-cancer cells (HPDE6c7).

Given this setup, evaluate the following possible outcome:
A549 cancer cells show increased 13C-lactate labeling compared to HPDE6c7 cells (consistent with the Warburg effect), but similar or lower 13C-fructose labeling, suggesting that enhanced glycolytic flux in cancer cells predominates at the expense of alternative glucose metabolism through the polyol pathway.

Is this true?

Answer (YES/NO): NO